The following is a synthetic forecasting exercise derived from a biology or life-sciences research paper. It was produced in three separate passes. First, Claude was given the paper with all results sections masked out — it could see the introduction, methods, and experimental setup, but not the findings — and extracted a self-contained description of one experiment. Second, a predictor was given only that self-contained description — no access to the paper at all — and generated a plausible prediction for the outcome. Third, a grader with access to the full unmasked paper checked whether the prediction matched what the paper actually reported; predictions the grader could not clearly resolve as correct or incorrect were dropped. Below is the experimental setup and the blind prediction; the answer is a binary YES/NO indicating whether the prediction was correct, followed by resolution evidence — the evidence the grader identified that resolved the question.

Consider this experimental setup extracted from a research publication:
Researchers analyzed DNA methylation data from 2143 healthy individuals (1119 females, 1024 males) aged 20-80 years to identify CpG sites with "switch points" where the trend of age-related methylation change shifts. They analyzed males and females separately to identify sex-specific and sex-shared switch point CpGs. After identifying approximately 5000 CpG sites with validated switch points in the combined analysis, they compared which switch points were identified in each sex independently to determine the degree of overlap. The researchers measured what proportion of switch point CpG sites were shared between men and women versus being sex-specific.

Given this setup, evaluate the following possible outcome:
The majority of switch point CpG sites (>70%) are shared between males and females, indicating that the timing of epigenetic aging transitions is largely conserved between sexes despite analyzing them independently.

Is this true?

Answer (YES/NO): YES